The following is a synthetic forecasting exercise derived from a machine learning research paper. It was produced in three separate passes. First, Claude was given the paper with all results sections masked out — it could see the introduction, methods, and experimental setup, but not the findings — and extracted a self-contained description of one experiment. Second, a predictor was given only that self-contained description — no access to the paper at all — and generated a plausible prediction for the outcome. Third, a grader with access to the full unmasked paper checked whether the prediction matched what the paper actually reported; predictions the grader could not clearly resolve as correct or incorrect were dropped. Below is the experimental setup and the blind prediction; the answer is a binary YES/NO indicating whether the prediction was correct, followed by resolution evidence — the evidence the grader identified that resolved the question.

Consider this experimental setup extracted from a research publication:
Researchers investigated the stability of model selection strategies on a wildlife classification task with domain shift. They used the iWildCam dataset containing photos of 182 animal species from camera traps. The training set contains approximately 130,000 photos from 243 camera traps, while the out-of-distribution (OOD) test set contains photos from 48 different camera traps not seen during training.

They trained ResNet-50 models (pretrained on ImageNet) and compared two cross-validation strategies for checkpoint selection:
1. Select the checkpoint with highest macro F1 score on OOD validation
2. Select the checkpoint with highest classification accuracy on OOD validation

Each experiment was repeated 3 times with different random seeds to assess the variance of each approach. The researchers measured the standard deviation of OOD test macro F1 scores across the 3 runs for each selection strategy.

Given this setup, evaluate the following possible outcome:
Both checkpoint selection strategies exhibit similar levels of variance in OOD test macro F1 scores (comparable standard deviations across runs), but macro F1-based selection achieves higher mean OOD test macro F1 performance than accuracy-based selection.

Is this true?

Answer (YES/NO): NO